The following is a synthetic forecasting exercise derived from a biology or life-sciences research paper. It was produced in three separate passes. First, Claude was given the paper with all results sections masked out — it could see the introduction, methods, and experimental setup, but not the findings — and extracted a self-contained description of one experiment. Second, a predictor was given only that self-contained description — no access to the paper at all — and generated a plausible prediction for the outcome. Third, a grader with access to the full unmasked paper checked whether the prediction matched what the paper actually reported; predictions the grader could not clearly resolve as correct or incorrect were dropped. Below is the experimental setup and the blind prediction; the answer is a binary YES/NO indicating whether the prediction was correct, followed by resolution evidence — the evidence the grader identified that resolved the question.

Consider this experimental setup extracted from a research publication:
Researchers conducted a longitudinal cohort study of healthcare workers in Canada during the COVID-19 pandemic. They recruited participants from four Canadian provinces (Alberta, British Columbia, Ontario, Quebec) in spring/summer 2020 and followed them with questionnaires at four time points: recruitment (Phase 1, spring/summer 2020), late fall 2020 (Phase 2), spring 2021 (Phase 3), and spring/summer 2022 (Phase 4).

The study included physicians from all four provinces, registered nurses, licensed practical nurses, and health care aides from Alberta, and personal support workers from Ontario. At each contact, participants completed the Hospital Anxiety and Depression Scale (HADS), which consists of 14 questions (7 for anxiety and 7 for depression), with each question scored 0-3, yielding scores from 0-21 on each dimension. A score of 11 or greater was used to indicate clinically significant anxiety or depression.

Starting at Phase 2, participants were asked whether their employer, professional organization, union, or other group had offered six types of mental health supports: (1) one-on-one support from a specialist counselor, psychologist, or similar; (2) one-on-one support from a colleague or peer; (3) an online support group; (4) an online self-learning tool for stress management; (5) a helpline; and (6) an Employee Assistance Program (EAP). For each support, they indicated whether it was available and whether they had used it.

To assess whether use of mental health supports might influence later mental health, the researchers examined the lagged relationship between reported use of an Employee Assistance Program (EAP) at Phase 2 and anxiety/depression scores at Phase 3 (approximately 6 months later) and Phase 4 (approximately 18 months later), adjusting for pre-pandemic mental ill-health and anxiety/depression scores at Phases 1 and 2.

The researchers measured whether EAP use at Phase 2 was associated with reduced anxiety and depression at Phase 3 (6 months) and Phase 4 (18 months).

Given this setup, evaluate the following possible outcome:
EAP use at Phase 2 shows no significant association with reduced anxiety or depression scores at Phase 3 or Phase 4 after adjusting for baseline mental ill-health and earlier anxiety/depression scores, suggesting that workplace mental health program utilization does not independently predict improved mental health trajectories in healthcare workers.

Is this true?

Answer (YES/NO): NO